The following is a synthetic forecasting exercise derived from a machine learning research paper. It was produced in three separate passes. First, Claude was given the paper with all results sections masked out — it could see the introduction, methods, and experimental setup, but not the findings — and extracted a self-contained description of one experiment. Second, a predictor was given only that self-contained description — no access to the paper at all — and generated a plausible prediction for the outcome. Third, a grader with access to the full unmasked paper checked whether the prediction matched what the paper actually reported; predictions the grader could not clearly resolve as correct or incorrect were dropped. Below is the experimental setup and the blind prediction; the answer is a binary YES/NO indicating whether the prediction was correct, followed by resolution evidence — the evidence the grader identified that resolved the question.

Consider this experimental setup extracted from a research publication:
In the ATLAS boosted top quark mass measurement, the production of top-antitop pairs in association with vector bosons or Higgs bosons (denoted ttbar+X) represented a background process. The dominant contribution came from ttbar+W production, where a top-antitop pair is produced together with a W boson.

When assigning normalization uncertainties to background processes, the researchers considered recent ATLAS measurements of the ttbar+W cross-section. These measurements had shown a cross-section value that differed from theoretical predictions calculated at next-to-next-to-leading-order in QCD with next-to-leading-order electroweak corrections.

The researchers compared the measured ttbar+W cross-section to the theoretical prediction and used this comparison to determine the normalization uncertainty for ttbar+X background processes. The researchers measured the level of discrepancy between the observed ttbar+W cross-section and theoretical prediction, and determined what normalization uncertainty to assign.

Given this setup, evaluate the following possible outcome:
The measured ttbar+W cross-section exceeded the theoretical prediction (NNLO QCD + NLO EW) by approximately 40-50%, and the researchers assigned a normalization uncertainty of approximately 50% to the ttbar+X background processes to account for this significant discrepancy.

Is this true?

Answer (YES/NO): NO